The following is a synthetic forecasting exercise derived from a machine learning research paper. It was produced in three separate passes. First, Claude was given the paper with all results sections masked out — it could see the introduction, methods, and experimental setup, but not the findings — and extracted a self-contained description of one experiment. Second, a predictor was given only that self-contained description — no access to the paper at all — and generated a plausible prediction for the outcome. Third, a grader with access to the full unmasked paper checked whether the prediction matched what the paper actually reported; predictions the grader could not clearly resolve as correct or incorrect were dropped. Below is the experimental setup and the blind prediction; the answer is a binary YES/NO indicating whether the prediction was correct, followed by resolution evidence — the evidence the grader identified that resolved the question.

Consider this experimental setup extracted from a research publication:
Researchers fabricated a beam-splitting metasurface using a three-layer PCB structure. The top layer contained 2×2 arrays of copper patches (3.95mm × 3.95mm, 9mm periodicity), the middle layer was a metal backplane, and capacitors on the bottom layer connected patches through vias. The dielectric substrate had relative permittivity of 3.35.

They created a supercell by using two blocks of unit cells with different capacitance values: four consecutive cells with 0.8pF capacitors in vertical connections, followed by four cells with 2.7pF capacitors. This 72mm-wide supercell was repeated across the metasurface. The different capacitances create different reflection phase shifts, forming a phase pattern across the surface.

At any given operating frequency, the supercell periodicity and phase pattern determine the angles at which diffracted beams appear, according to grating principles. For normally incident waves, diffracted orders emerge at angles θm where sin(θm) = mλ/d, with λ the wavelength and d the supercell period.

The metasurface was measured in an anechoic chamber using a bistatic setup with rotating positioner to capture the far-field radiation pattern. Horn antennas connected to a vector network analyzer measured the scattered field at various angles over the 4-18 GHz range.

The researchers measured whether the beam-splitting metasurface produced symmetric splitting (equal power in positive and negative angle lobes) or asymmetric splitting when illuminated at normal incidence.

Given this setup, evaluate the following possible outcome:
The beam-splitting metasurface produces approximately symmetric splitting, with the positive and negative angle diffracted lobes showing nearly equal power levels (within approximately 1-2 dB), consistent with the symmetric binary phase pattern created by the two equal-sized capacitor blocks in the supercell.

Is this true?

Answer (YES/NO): NO